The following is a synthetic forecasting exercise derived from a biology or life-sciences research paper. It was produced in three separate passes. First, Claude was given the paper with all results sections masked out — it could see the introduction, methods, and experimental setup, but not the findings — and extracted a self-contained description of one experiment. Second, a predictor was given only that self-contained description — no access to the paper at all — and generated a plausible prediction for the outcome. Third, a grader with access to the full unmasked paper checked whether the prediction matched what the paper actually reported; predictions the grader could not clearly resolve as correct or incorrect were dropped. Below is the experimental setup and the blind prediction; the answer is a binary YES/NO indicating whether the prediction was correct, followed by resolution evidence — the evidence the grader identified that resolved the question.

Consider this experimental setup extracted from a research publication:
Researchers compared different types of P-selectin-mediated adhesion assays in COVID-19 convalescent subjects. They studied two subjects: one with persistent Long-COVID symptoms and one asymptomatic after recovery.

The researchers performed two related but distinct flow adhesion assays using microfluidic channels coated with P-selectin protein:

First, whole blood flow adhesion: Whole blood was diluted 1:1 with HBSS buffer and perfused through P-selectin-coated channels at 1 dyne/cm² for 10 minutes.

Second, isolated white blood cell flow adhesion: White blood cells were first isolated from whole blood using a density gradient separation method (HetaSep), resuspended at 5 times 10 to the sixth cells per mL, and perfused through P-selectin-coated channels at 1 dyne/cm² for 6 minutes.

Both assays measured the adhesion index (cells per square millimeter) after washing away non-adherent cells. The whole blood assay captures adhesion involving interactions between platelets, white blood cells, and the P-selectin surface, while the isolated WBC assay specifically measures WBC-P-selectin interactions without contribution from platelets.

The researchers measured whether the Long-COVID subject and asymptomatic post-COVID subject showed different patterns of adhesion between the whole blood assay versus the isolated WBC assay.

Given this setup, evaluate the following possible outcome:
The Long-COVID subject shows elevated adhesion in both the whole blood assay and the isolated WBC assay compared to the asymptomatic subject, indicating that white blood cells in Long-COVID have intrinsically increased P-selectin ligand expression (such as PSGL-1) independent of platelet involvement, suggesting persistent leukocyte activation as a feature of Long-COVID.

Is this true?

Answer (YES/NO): NO